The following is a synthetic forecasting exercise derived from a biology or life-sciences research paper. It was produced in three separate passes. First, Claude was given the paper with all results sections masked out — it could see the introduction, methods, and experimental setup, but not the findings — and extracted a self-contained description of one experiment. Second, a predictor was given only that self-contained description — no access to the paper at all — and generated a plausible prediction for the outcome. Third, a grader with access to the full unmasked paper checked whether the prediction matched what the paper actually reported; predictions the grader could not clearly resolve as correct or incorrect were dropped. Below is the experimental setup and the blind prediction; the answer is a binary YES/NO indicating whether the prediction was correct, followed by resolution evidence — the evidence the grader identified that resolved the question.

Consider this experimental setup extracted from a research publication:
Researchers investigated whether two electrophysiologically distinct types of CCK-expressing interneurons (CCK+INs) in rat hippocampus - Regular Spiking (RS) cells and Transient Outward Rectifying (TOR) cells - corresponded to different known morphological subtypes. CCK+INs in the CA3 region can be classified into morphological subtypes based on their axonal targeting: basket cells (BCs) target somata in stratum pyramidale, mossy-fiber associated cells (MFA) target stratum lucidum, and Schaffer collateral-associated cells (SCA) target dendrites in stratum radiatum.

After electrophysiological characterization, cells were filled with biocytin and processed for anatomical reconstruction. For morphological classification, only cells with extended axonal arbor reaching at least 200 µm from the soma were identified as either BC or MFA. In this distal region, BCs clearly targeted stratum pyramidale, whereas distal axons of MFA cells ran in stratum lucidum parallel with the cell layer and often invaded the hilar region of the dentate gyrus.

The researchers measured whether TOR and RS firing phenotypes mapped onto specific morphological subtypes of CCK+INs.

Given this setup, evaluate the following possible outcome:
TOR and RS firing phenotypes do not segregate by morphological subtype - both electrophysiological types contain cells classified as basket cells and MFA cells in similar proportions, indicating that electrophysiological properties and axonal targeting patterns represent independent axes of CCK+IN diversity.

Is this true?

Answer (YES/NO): YES